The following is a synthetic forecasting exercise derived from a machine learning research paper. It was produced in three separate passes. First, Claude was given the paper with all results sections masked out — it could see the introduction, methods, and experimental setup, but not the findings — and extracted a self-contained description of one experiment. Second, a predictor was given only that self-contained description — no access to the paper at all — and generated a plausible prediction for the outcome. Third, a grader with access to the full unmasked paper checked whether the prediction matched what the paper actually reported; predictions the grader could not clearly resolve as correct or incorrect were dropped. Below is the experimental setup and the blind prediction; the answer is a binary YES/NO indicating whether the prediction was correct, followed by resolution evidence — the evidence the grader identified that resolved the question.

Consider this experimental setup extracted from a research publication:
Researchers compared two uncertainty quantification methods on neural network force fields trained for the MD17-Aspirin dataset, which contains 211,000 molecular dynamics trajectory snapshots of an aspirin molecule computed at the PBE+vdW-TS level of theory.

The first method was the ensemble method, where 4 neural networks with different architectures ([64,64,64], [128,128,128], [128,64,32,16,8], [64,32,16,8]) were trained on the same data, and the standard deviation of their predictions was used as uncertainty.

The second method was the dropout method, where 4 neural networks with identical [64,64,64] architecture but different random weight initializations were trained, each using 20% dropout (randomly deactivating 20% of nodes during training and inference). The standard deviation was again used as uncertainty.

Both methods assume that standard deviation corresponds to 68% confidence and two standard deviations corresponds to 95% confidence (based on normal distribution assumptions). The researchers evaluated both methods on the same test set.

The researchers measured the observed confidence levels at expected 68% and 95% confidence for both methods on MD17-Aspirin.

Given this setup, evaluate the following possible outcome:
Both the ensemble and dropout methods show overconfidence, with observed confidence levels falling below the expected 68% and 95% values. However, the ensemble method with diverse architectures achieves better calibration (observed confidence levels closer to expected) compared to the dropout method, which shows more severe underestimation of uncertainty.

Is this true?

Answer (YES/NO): YES